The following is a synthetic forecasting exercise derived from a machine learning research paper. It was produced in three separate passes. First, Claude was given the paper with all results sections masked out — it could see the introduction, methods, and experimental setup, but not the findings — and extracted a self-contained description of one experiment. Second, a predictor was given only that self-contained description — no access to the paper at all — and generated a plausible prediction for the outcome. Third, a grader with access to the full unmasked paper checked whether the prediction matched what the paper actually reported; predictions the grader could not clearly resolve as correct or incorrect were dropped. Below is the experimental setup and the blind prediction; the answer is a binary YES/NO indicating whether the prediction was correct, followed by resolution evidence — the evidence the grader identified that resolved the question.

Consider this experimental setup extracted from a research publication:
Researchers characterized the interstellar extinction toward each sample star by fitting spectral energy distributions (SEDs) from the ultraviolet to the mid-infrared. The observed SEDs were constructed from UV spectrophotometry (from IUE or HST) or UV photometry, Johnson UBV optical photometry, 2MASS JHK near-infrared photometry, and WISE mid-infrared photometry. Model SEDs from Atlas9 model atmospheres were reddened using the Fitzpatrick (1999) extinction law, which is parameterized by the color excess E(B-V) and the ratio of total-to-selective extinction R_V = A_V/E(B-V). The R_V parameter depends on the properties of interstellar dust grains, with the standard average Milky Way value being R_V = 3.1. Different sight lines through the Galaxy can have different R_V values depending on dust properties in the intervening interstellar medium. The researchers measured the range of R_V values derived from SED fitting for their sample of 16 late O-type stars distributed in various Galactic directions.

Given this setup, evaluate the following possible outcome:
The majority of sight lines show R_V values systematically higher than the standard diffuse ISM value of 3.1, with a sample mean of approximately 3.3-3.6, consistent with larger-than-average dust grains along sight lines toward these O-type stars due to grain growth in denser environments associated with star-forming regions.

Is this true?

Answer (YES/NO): NO